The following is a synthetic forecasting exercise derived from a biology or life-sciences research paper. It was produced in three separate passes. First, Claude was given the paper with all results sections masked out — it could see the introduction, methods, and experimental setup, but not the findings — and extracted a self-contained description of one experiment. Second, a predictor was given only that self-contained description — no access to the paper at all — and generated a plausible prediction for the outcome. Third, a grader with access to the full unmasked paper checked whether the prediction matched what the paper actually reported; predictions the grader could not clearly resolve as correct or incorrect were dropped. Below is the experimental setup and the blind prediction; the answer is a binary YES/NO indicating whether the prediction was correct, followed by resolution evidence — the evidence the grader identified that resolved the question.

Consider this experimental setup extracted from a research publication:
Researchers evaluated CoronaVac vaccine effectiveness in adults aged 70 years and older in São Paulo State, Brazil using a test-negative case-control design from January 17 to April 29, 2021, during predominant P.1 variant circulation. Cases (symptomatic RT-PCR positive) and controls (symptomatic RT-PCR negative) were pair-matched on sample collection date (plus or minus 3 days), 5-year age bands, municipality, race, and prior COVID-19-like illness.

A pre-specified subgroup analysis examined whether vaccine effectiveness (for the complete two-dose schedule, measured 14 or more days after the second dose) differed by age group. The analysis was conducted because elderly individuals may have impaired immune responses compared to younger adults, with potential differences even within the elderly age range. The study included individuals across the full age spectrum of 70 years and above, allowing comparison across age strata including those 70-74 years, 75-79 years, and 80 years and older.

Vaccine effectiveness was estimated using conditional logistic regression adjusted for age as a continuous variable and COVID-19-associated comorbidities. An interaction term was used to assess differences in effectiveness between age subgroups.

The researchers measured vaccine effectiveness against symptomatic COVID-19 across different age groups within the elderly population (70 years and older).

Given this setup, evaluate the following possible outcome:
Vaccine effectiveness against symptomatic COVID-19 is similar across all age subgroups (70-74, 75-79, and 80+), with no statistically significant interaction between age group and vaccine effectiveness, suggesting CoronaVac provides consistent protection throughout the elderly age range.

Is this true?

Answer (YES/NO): NO